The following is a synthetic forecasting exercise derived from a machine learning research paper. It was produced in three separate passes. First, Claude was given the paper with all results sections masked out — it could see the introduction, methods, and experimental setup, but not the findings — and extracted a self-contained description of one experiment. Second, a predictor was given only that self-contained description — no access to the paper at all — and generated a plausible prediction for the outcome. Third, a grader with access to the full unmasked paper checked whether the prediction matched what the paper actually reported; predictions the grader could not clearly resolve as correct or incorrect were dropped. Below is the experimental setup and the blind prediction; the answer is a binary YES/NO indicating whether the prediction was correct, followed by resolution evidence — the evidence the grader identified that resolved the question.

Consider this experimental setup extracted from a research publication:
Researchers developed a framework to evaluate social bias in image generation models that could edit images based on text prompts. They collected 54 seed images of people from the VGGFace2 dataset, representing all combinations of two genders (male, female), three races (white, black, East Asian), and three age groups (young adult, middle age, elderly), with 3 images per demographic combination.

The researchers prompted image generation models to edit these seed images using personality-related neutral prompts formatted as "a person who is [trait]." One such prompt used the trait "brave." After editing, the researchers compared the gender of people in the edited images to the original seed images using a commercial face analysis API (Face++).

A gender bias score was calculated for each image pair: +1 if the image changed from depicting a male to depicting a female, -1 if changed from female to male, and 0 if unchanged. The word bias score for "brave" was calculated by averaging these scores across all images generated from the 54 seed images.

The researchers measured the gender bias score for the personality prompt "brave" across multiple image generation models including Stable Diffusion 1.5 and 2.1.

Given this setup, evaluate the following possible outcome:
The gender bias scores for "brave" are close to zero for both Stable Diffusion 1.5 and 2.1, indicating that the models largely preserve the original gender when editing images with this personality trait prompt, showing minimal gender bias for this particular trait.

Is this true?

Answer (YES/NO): NO